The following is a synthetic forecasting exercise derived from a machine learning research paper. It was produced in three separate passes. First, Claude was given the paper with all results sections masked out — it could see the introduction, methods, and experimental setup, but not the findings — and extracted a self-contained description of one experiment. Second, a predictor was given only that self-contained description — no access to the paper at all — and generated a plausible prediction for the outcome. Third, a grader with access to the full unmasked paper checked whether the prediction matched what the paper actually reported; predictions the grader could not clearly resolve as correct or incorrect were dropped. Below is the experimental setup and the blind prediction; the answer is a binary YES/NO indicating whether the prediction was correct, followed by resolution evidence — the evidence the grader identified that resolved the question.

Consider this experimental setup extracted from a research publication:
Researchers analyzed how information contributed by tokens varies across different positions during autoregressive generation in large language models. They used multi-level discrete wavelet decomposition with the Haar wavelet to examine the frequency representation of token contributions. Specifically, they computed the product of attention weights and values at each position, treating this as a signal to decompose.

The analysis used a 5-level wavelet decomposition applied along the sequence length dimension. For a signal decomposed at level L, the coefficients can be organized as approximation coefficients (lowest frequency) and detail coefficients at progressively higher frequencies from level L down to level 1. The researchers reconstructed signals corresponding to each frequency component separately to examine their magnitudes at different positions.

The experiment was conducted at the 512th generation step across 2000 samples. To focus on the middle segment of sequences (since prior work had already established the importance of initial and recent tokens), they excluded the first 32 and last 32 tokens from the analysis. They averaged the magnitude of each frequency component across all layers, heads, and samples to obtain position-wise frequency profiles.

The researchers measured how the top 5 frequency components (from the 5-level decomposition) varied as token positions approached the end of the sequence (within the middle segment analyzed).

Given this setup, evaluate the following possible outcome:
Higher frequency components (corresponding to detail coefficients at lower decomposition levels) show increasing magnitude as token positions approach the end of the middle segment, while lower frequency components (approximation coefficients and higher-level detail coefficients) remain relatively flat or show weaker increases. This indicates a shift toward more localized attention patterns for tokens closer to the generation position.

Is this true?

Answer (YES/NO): NO